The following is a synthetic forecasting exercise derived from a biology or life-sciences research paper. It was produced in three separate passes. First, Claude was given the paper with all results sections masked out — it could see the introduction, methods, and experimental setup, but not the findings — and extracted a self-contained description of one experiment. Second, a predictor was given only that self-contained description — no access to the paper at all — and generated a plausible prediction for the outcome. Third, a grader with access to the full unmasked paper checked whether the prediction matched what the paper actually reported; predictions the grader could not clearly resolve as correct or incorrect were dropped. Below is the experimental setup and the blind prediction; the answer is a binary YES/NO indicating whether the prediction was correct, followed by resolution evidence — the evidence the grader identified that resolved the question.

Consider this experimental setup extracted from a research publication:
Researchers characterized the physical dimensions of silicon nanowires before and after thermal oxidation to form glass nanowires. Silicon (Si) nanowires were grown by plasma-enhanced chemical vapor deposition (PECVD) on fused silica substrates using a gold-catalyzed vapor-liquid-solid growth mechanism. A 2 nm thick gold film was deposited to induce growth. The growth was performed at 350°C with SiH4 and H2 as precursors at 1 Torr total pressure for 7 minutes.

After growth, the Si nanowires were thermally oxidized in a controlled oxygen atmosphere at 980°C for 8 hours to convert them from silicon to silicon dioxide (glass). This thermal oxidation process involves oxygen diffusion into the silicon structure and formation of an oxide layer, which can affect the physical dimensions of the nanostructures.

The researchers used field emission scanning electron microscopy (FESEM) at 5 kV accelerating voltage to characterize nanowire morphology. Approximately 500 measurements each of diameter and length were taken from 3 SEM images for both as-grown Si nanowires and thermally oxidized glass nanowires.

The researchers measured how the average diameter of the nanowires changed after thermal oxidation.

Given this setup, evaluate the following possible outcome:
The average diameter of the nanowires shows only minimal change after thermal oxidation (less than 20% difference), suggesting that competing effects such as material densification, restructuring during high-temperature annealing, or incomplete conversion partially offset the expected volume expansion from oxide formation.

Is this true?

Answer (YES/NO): NO